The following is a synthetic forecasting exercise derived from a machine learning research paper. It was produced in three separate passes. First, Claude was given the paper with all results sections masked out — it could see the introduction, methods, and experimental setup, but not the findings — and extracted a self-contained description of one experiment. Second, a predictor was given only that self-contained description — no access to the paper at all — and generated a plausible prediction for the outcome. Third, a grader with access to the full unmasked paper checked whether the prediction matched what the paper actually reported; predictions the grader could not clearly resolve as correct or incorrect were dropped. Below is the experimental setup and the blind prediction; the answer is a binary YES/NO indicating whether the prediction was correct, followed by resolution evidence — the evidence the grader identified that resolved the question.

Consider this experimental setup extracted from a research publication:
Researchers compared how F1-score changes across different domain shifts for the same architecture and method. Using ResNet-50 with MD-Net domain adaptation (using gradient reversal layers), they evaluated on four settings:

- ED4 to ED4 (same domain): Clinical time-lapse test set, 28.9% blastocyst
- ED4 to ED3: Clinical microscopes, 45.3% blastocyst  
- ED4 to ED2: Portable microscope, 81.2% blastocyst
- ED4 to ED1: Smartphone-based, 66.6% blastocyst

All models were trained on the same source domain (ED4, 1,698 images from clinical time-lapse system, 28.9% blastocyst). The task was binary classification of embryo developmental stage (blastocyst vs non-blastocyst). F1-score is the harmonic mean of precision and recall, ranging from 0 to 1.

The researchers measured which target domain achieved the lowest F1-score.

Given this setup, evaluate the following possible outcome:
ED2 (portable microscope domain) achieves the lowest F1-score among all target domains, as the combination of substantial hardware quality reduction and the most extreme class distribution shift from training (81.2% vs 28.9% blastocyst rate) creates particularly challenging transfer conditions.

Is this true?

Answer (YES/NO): NO